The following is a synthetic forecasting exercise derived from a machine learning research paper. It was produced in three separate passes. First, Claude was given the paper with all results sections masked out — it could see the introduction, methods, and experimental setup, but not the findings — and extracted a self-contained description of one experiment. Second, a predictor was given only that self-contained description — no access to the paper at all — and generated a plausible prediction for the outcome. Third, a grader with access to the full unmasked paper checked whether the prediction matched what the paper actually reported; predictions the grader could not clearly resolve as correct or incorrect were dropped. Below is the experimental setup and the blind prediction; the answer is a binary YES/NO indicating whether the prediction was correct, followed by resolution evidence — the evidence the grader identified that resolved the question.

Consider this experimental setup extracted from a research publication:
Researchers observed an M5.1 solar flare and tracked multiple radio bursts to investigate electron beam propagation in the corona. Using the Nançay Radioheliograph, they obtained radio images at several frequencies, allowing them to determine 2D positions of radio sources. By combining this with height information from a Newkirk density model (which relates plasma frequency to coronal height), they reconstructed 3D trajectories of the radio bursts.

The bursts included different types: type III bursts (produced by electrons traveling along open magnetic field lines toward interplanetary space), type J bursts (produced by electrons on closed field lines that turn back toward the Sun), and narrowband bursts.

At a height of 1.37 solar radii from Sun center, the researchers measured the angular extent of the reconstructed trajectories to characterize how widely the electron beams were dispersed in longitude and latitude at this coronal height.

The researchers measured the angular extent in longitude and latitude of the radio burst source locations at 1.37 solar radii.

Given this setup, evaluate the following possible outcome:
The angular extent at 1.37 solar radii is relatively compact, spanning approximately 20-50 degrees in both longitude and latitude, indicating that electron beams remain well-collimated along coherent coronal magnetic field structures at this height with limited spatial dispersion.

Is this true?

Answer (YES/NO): NO